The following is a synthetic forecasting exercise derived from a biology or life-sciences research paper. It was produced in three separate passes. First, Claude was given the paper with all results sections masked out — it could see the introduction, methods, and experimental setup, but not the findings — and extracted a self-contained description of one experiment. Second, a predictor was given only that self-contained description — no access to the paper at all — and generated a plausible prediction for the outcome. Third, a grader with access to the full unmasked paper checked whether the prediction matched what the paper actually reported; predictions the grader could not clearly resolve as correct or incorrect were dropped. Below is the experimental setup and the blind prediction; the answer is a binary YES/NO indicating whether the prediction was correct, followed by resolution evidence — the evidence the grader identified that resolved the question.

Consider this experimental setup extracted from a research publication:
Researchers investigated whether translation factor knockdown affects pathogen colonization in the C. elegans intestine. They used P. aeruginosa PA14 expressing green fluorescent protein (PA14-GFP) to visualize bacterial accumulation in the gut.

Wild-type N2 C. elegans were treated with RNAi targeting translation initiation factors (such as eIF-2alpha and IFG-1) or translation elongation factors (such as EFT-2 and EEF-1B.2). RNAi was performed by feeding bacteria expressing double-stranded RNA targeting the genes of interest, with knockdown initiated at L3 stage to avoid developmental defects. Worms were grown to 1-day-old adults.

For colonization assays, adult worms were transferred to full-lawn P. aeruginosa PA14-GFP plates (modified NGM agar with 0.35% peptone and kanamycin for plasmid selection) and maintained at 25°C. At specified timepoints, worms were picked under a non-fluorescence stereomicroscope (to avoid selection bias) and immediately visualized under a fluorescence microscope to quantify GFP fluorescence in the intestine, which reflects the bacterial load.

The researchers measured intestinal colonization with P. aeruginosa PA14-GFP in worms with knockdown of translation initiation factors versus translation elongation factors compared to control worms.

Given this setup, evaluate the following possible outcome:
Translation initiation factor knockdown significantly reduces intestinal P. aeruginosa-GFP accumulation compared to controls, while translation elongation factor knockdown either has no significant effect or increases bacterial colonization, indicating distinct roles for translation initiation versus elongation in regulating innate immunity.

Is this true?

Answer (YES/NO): NO